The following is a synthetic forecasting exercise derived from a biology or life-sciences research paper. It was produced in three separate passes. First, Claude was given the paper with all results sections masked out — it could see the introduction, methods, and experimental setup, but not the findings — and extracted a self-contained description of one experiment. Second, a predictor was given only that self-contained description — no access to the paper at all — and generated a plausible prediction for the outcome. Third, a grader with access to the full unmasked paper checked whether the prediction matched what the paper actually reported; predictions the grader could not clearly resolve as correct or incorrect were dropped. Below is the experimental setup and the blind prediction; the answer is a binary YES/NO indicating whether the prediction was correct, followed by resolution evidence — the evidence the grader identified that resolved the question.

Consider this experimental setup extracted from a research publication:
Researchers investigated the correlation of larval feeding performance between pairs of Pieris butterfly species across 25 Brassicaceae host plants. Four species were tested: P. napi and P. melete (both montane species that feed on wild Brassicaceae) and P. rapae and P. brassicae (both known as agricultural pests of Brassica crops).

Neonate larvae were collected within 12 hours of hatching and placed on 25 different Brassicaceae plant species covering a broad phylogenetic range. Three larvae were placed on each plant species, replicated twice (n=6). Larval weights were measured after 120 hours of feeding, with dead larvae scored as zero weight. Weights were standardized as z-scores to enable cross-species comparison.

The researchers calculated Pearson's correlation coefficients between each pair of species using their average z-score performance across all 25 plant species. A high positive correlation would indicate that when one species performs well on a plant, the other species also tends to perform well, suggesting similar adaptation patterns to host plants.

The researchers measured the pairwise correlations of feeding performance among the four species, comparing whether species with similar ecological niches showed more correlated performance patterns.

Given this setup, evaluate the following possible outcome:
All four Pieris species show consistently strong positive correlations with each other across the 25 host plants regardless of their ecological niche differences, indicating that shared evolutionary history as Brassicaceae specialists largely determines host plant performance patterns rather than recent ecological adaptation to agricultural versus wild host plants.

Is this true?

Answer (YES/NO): NO